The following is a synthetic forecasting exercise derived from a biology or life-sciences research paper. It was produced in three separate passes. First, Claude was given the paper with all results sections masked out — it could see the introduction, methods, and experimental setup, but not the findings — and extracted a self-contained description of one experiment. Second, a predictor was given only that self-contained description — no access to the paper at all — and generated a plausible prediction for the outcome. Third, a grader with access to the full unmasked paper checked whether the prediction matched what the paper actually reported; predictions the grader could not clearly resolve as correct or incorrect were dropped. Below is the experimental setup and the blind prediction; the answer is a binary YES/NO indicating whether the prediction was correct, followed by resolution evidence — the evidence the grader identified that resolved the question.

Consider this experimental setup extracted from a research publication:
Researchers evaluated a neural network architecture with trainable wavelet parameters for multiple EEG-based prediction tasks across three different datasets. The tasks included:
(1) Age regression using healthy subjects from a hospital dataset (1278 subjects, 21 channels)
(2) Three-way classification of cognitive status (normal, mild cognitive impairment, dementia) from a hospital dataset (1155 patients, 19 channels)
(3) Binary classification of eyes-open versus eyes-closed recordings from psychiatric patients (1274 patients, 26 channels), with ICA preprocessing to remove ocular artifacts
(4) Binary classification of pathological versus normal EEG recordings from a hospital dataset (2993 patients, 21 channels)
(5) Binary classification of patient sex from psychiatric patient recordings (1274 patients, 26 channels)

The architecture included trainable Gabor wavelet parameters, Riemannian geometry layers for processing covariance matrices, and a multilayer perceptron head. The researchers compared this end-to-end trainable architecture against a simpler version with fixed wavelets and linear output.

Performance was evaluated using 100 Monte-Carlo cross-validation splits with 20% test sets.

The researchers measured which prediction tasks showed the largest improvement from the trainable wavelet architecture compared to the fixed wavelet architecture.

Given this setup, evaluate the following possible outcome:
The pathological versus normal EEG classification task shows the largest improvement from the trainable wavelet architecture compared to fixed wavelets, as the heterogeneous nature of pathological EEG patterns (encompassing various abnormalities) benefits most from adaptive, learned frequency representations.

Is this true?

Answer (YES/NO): NO